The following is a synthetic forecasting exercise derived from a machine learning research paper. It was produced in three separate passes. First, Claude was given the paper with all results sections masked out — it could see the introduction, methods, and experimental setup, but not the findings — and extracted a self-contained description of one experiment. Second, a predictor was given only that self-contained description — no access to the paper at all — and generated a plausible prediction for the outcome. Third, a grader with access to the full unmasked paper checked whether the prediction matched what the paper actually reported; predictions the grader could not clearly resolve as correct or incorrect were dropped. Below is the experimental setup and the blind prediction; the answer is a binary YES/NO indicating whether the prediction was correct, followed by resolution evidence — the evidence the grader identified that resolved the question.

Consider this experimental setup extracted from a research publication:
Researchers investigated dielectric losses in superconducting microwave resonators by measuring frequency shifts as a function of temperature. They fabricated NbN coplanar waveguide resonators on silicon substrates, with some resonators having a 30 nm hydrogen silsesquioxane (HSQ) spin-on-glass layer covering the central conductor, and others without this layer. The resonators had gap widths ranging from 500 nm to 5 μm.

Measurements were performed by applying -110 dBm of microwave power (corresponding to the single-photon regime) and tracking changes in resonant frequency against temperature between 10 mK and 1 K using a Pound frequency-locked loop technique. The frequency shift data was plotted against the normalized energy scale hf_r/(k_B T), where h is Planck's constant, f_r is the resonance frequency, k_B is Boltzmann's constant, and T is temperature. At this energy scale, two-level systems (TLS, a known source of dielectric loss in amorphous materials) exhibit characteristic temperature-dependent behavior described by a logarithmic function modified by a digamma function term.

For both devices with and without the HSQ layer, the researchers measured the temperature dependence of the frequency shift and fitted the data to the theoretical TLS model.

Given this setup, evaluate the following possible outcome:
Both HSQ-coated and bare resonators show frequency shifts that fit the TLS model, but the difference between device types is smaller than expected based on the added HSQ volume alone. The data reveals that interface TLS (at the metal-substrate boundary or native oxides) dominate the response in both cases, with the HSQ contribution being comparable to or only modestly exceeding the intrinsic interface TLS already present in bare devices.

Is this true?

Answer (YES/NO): NO